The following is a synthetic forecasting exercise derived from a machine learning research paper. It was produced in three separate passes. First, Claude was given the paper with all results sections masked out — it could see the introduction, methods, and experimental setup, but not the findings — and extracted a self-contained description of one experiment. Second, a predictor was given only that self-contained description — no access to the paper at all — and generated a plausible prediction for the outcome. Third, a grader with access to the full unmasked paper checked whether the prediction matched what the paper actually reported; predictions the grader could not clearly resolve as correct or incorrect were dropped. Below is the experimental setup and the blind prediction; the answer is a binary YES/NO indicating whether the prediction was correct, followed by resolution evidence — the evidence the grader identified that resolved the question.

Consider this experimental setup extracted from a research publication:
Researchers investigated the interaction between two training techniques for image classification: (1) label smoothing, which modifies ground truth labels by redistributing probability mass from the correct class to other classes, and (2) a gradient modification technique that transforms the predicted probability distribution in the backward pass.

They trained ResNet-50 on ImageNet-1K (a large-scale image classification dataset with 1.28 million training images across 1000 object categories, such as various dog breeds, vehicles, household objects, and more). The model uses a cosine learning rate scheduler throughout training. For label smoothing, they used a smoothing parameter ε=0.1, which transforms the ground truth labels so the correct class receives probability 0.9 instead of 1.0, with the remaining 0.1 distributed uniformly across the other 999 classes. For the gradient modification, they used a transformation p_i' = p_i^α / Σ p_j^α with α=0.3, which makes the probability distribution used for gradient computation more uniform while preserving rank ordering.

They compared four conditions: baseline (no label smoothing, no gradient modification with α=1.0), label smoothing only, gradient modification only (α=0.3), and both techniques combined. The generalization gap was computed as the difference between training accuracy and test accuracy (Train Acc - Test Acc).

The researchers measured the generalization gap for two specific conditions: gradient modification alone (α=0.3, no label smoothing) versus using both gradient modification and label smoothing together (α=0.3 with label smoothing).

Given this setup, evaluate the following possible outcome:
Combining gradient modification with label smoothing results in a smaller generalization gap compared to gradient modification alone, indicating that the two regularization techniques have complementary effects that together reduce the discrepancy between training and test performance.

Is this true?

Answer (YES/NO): YES